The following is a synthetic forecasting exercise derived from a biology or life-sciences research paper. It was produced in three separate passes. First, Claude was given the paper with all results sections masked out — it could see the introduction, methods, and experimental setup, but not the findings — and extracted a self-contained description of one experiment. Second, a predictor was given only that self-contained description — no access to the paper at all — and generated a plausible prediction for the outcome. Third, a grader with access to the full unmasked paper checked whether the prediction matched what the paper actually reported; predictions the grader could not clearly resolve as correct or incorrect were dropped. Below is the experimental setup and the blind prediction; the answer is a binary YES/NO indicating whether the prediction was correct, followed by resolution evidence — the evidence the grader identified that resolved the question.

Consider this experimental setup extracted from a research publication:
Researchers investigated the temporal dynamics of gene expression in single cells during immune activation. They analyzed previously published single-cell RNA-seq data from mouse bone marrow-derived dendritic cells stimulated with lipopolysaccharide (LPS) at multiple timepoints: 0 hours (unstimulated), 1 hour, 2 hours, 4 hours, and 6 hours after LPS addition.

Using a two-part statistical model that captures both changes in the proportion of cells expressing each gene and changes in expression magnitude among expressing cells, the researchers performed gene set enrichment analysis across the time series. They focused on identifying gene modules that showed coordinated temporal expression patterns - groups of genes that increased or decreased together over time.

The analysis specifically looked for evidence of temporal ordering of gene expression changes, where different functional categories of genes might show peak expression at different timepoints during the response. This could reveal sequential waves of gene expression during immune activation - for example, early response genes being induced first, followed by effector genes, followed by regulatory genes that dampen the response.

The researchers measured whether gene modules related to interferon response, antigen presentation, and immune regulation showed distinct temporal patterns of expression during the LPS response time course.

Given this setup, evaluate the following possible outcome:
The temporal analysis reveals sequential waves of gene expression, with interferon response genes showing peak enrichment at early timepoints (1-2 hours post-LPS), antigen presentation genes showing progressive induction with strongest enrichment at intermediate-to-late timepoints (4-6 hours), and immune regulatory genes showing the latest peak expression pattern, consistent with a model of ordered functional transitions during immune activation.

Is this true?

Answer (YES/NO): NO